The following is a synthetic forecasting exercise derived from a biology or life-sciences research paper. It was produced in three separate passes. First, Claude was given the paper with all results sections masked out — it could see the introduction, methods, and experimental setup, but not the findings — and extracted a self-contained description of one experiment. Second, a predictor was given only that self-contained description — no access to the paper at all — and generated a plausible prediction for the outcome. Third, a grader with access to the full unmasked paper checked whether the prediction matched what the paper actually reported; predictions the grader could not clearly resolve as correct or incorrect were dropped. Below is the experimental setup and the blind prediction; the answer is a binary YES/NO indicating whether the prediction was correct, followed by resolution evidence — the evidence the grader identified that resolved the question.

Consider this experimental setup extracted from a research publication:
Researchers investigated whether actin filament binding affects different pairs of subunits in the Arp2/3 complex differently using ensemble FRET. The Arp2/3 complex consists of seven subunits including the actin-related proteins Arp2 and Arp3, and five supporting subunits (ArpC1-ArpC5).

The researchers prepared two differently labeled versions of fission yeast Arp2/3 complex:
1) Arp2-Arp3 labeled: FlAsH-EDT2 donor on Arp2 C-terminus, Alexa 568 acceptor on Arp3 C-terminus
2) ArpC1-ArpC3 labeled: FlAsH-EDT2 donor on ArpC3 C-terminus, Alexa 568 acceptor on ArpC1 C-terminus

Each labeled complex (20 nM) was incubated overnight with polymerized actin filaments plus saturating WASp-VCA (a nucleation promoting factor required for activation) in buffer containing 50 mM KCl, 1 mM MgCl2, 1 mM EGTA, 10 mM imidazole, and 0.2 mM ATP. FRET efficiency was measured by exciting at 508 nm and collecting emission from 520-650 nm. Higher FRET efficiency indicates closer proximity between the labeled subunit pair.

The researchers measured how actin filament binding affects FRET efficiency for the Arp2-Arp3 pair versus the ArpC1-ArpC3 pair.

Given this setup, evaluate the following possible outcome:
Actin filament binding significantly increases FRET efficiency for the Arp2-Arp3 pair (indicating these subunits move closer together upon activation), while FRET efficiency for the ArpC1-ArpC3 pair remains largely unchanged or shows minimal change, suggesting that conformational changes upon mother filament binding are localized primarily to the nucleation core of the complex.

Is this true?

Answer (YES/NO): NO